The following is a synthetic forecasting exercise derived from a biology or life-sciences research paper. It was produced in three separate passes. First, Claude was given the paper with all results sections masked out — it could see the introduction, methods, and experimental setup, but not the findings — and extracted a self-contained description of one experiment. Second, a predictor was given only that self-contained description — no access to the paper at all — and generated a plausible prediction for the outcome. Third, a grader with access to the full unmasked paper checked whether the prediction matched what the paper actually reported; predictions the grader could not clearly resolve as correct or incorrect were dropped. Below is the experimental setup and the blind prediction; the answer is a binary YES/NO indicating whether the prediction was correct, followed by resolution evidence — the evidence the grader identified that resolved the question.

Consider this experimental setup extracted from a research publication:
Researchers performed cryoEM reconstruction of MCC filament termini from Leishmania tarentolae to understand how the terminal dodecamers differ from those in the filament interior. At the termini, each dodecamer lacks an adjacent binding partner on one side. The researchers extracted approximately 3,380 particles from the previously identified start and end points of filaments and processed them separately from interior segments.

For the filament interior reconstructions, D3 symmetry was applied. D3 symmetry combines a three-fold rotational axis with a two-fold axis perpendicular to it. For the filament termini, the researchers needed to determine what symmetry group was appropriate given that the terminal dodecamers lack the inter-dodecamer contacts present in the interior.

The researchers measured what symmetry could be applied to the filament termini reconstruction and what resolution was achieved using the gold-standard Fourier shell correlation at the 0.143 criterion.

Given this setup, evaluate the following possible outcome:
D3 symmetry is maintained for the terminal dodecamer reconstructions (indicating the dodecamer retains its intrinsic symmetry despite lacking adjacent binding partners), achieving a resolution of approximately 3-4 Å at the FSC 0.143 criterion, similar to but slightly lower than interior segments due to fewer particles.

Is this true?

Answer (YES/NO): NO